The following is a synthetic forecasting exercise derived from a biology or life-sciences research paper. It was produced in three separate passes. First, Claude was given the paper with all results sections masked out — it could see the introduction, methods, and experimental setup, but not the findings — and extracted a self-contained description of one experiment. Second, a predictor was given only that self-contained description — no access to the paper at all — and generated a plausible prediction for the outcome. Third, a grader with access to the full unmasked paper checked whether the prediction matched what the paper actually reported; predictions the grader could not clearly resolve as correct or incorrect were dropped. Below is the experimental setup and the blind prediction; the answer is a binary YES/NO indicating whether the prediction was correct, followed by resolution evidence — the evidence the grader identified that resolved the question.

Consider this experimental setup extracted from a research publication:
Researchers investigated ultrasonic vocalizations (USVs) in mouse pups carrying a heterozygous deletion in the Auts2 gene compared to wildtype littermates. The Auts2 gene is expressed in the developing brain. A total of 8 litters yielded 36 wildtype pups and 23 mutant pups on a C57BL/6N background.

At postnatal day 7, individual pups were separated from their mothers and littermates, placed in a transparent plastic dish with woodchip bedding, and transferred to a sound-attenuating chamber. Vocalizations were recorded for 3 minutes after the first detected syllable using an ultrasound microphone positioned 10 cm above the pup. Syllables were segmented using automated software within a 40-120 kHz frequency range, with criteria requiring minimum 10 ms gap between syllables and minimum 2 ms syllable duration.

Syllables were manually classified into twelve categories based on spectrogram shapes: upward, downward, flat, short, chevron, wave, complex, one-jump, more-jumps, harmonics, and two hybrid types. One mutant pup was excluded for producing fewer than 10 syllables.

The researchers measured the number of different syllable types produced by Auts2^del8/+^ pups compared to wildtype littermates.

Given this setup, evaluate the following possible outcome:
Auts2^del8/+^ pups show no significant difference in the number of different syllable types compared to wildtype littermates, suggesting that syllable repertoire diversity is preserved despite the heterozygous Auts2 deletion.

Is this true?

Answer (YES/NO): NO